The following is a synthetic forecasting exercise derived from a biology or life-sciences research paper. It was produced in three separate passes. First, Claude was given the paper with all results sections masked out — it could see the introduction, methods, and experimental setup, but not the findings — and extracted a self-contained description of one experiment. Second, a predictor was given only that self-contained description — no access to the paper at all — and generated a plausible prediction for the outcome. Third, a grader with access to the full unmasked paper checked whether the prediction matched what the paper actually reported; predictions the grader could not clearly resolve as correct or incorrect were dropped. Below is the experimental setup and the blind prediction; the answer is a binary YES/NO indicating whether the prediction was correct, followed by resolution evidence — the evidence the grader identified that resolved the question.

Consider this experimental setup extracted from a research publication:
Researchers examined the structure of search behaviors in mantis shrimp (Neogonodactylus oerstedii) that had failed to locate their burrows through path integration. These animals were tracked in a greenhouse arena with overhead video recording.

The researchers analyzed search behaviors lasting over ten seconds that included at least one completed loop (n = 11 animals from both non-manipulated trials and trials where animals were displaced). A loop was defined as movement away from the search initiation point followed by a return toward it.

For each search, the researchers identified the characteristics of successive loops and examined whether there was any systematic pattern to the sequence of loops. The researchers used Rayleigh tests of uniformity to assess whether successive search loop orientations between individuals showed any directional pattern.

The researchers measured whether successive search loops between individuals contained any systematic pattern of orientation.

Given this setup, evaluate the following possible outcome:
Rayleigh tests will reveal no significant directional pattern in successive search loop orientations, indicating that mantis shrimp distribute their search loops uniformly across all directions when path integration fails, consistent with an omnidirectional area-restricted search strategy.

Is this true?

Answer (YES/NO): YES